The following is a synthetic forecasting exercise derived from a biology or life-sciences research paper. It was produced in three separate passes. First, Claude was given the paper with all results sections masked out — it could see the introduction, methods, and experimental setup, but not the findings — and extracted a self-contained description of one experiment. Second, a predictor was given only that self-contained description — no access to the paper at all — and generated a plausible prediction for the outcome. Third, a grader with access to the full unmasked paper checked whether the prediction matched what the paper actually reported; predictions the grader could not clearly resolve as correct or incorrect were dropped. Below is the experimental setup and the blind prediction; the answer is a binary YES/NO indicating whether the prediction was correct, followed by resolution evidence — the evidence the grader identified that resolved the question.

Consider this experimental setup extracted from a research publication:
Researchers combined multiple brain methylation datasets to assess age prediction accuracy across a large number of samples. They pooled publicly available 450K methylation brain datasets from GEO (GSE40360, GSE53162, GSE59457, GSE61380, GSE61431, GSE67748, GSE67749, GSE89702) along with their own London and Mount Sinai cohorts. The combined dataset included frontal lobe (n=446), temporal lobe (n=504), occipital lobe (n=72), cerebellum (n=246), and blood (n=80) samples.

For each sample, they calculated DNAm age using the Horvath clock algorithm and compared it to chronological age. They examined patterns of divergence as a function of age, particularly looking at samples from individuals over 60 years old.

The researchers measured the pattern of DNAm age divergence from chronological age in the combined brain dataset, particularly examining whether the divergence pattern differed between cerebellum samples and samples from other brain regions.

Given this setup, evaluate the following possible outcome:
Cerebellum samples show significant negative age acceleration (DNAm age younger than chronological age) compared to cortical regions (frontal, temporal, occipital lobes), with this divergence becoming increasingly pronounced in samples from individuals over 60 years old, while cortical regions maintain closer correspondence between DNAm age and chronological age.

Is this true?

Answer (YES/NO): YES